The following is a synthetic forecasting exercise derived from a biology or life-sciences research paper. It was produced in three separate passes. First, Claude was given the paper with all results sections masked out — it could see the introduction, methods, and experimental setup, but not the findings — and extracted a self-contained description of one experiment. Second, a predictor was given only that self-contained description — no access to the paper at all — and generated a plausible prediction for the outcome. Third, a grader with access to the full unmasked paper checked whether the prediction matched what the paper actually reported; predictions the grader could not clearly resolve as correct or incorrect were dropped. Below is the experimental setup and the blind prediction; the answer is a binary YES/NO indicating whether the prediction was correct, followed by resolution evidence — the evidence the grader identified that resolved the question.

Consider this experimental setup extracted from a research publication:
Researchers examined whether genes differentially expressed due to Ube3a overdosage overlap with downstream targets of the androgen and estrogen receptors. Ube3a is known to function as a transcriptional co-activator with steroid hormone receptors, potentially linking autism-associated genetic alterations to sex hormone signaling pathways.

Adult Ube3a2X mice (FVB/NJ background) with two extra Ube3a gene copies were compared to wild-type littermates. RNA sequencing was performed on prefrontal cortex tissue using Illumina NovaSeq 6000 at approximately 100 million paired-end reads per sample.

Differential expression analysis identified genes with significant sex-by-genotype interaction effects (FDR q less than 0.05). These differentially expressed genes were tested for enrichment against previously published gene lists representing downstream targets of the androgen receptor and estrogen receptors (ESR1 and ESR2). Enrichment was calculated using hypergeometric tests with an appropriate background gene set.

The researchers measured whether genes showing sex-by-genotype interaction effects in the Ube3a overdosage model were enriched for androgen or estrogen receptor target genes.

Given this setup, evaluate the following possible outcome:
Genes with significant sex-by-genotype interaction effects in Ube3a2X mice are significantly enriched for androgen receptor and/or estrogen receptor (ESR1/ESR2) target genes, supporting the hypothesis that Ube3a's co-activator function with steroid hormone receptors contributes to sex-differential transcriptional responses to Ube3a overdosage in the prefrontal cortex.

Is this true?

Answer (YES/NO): YES